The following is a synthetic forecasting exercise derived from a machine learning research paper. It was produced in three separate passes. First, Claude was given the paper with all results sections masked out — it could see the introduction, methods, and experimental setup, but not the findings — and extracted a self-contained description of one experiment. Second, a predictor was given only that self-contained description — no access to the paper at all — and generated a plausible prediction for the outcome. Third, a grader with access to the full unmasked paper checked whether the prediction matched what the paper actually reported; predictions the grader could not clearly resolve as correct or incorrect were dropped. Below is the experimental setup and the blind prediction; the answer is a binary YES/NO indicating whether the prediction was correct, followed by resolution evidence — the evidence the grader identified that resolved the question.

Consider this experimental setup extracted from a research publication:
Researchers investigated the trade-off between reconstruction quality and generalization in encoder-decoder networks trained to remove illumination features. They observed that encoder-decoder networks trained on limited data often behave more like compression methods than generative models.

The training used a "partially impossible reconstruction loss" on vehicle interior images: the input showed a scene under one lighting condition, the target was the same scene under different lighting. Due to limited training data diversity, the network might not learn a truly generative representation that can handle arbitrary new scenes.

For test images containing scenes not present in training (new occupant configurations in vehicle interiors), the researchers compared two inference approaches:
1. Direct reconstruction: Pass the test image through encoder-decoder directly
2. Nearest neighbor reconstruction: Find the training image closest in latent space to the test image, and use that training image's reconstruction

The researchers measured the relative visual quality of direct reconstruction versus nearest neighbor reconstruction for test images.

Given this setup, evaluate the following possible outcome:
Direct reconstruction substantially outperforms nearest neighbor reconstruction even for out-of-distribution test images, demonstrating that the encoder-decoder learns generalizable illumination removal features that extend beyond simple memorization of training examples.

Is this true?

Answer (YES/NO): NO